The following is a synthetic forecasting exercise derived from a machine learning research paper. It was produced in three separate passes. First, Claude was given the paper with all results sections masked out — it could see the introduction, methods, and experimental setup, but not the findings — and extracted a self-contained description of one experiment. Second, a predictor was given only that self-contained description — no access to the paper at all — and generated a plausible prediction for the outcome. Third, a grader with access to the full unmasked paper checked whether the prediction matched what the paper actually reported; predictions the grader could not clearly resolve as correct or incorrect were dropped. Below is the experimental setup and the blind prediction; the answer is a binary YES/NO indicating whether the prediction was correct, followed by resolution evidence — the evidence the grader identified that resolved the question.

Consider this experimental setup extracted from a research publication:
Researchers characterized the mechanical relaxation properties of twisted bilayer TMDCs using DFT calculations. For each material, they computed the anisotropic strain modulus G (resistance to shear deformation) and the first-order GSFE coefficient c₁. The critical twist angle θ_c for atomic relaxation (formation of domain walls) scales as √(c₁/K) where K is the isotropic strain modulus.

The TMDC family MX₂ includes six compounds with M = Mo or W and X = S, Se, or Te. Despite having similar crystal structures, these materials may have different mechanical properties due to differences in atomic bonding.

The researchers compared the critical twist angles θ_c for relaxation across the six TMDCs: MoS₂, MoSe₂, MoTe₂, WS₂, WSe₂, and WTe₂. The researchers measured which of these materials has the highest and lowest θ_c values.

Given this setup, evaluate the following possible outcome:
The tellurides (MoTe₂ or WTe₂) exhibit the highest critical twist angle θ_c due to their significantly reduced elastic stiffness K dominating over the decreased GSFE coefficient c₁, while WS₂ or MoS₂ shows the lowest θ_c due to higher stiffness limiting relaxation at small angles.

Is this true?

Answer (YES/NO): YES